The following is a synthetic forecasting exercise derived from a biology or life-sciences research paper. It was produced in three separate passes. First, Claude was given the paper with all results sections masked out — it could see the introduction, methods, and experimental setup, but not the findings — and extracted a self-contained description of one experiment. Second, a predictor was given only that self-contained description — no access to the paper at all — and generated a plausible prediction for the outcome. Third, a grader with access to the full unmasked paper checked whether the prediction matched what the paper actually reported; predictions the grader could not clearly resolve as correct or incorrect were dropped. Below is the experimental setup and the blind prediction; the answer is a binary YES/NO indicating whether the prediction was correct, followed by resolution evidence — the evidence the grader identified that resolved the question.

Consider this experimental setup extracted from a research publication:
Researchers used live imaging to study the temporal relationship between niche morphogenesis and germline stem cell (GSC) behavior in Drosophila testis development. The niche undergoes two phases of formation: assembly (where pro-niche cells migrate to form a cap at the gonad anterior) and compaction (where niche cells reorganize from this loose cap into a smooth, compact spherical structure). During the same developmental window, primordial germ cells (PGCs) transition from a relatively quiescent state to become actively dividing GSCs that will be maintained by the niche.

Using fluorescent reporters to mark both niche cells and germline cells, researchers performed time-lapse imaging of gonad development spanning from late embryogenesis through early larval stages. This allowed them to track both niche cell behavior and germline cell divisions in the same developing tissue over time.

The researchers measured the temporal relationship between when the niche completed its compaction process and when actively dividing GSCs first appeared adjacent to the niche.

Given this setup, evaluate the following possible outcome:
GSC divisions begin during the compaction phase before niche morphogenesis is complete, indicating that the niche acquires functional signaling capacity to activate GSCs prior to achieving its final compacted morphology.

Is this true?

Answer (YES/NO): NO